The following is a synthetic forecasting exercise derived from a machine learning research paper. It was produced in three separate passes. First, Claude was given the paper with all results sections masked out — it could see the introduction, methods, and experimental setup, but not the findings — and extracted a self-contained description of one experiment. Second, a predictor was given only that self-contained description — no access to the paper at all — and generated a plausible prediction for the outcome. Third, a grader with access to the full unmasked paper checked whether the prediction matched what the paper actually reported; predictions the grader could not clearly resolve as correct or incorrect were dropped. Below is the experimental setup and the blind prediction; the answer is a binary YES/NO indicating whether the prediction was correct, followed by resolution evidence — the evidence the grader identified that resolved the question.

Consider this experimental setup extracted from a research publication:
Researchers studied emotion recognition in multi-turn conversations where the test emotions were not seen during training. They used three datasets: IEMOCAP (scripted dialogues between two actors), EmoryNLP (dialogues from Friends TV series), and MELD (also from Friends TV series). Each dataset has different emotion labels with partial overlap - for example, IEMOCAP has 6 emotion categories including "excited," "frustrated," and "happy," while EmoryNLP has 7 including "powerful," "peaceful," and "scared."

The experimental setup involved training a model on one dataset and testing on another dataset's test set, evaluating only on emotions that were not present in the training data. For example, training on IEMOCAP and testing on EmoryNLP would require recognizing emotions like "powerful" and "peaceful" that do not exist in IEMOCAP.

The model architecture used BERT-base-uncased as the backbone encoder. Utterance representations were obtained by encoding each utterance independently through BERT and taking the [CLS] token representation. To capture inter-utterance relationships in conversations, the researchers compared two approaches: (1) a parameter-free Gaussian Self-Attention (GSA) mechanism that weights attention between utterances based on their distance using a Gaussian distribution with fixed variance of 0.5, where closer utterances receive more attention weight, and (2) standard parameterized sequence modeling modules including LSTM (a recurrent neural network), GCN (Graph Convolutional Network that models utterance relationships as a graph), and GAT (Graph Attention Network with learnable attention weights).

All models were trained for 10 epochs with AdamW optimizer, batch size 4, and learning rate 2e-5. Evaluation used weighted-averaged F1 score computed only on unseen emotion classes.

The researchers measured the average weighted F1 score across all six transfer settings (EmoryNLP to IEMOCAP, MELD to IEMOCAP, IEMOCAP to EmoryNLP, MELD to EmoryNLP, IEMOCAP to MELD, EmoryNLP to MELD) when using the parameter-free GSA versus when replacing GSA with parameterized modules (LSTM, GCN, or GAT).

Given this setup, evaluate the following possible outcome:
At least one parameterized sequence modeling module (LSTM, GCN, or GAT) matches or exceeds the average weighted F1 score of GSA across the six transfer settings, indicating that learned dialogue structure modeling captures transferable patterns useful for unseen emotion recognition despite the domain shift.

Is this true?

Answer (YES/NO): NO